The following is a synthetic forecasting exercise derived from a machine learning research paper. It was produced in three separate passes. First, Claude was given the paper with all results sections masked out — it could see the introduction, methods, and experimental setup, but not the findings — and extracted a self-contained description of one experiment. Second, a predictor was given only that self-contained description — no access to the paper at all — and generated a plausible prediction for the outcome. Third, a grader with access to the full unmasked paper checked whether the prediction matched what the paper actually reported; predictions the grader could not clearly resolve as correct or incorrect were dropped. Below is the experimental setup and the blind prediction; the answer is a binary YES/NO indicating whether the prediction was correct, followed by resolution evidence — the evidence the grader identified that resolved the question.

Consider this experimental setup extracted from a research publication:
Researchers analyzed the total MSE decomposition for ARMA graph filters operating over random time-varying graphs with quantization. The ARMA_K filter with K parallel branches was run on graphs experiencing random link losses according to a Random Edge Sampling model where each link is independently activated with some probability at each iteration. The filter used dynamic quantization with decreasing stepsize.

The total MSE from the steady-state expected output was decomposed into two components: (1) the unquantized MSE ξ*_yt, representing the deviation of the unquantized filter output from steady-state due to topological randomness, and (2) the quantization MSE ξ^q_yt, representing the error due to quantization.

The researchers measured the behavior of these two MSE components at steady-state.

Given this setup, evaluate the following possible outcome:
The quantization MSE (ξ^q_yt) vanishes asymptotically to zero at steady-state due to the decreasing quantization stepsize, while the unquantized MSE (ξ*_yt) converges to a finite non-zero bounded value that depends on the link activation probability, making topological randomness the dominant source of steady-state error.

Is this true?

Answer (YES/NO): NO